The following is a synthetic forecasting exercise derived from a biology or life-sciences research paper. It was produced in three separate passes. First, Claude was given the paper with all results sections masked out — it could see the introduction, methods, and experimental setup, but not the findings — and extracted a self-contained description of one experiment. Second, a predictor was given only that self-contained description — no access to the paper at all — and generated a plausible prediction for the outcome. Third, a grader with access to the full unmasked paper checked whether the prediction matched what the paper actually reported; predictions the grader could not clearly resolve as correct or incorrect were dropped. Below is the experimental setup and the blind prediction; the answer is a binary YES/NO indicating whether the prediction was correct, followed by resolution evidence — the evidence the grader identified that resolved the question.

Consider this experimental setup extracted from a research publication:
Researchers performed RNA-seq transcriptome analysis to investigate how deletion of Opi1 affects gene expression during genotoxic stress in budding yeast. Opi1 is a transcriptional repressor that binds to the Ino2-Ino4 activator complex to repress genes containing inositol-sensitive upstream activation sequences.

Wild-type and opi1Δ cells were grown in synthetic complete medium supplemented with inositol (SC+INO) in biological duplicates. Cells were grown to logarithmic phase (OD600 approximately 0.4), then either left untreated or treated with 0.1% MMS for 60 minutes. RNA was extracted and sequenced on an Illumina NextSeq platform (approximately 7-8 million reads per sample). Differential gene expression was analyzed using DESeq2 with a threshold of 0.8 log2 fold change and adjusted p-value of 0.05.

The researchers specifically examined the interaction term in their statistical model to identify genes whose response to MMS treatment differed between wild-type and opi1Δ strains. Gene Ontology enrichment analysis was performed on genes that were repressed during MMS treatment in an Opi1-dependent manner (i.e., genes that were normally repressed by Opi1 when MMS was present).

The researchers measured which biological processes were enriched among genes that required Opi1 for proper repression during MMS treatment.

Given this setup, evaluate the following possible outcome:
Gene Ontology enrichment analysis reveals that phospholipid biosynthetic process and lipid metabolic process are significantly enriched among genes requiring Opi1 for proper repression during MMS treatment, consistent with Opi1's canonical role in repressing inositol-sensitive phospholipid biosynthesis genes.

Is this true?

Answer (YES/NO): YES